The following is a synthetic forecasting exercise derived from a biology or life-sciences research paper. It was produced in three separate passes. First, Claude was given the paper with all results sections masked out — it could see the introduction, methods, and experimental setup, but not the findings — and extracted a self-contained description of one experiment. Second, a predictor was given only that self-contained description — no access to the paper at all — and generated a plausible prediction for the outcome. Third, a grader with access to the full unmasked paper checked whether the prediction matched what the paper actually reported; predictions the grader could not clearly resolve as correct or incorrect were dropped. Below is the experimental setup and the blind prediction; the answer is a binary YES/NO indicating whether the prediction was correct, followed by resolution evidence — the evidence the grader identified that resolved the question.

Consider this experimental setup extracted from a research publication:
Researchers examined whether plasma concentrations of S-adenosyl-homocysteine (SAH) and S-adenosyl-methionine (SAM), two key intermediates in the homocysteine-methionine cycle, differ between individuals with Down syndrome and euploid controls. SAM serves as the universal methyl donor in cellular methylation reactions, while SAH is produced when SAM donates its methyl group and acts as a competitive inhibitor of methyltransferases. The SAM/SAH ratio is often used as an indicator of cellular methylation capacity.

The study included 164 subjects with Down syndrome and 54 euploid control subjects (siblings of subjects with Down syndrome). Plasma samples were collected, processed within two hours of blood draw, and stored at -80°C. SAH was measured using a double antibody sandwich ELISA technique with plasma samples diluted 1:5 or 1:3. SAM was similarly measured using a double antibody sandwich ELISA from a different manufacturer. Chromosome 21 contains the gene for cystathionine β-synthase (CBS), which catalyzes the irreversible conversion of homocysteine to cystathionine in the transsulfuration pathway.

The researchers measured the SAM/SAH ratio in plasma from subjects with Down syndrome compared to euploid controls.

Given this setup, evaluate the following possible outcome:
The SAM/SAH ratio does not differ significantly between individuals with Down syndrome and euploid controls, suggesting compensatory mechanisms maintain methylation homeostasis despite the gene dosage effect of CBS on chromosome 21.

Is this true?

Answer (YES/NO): NO